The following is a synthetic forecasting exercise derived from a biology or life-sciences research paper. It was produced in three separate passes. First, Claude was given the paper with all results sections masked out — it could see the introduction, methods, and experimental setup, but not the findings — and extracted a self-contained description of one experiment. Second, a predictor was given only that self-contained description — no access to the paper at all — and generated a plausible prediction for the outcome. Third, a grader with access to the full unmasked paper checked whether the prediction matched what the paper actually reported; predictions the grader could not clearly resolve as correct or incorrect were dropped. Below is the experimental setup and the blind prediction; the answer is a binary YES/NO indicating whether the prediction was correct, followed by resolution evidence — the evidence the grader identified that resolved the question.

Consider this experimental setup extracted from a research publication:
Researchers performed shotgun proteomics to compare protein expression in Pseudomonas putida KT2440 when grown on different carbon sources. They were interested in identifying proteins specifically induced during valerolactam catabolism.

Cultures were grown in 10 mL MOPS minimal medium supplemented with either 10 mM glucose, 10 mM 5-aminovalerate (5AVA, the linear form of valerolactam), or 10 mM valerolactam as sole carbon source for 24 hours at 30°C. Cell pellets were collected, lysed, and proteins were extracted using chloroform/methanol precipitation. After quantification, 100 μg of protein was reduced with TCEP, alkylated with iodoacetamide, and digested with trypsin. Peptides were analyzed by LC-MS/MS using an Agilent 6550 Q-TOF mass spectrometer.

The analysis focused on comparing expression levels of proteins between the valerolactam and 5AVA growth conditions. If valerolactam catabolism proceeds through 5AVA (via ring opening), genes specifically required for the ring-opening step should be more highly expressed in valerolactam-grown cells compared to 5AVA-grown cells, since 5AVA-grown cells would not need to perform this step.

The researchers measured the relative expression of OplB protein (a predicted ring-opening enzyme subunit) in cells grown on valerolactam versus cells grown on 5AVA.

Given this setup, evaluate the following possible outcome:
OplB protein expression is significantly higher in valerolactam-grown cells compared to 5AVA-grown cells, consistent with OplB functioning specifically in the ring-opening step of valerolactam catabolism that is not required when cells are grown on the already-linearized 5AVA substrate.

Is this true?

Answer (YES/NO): YES